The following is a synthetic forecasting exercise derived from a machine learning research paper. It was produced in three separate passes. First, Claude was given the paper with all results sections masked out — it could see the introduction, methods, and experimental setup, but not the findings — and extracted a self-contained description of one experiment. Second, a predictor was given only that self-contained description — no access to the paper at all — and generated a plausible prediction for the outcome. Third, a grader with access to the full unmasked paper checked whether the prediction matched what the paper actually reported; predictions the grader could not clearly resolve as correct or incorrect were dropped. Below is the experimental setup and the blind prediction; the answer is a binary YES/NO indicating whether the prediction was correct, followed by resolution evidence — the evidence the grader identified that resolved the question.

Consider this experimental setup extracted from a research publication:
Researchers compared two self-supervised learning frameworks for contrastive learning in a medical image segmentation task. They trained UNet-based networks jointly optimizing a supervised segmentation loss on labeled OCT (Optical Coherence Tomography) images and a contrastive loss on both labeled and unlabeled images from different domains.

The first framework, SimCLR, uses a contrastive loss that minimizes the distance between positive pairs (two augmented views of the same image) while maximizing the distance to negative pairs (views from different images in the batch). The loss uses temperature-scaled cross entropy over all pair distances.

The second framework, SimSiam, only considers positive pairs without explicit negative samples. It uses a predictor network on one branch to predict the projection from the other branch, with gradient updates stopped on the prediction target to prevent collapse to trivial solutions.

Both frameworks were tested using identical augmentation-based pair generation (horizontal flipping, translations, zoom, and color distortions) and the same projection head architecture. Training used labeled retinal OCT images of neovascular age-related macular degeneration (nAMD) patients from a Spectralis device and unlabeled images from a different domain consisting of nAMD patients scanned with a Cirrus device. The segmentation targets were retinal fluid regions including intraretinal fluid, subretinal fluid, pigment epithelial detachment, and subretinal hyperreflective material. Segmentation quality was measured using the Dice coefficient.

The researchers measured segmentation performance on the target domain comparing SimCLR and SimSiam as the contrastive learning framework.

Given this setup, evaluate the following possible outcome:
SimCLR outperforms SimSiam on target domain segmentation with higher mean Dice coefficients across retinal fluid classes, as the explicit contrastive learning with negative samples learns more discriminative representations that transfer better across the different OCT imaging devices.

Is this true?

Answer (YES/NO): NO